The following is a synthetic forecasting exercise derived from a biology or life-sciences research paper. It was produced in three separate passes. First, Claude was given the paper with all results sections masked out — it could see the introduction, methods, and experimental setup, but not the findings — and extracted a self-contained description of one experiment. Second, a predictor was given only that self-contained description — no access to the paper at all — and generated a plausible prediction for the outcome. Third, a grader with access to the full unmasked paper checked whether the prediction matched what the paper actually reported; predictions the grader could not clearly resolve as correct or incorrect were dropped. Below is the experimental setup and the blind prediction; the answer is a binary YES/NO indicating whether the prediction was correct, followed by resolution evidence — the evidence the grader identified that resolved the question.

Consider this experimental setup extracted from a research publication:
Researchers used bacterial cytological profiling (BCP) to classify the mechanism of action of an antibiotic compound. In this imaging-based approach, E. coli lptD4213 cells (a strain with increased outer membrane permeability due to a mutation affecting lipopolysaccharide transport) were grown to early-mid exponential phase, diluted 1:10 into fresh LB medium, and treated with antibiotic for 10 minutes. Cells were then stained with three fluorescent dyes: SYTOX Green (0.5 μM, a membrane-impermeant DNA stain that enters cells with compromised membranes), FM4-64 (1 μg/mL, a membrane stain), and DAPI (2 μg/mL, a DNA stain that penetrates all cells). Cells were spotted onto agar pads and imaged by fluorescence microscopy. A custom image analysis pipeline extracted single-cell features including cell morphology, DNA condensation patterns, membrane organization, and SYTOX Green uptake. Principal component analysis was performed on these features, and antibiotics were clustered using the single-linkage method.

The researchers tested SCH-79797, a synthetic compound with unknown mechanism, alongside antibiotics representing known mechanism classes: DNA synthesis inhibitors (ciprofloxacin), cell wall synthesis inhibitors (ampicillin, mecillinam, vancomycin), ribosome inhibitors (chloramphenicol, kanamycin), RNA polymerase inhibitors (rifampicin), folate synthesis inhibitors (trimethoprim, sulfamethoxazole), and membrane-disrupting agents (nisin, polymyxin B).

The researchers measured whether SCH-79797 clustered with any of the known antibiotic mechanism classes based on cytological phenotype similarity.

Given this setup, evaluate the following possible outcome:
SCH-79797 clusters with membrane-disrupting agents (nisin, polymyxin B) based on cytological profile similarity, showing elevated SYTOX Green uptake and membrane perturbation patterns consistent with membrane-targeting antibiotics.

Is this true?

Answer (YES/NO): NO